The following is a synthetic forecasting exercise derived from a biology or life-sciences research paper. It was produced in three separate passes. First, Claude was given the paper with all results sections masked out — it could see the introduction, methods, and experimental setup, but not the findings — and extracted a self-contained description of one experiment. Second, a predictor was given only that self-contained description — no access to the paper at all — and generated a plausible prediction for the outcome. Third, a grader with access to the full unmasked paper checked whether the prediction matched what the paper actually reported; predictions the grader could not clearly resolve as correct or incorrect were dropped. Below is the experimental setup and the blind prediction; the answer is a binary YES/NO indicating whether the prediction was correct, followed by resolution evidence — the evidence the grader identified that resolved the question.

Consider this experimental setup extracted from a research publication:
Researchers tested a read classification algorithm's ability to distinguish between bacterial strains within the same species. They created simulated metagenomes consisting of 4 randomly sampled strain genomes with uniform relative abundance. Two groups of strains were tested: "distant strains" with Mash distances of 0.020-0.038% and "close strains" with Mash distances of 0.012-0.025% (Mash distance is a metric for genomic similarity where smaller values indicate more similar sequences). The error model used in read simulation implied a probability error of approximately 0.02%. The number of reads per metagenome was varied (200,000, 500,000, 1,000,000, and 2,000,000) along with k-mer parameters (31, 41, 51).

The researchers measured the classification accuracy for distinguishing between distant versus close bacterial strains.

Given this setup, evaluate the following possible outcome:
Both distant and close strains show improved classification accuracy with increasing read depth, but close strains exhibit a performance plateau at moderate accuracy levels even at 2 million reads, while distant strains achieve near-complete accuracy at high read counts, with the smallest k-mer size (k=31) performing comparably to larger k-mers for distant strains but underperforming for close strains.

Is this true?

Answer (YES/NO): NO